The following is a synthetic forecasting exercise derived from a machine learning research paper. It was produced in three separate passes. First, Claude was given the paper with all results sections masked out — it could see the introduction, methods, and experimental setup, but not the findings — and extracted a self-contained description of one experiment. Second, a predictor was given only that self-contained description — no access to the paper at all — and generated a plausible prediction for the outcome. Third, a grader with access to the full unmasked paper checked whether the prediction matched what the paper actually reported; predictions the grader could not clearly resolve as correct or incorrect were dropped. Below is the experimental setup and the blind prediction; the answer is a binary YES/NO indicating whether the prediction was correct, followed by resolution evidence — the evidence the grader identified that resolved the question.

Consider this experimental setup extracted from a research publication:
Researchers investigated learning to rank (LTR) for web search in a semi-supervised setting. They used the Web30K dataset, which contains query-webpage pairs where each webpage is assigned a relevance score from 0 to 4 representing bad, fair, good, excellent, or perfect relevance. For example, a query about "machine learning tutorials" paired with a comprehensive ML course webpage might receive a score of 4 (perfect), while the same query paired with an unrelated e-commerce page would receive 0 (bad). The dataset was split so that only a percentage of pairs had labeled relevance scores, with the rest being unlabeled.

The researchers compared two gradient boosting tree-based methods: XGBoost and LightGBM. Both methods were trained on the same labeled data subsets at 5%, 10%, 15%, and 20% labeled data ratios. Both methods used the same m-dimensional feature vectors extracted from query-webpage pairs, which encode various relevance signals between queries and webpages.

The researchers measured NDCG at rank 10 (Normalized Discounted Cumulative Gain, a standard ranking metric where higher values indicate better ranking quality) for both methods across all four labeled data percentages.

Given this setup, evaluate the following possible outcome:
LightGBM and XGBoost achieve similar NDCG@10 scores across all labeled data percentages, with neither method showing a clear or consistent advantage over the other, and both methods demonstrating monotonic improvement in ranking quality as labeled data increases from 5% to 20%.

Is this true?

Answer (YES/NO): NO